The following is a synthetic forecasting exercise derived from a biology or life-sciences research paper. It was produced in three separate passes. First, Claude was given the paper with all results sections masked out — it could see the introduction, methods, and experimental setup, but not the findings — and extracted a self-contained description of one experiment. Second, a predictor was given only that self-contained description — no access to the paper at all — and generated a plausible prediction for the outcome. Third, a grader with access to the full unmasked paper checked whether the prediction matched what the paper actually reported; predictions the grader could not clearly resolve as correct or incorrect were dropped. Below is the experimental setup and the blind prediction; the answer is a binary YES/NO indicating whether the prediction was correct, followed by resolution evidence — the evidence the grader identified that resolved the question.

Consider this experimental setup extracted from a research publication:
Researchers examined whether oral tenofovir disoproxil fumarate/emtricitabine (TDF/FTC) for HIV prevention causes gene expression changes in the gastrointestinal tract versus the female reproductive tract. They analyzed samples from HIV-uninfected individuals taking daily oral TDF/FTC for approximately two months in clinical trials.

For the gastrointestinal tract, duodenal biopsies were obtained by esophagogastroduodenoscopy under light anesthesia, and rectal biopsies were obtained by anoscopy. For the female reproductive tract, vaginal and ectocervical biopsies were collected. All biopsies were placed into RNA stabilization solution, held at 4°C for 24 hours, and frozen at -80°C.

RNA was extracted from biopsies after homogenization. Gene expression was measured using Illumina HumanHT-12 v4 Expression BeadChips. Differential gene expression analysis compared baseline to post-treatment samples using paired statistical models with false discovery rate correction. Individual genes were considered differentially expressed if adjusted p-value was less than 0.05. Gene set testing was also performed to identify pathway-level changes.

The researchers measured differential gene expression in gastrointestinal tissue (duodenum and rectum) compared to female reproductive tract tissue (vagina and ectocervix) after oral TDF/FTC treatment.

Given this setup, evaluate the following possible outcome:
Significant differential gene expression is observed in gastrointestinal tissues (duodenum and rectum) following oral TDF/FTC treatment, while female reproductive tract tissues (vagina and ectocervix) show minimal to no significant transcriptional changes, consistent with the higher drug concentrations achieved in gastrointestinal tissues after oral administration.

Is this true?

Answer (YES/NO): YES